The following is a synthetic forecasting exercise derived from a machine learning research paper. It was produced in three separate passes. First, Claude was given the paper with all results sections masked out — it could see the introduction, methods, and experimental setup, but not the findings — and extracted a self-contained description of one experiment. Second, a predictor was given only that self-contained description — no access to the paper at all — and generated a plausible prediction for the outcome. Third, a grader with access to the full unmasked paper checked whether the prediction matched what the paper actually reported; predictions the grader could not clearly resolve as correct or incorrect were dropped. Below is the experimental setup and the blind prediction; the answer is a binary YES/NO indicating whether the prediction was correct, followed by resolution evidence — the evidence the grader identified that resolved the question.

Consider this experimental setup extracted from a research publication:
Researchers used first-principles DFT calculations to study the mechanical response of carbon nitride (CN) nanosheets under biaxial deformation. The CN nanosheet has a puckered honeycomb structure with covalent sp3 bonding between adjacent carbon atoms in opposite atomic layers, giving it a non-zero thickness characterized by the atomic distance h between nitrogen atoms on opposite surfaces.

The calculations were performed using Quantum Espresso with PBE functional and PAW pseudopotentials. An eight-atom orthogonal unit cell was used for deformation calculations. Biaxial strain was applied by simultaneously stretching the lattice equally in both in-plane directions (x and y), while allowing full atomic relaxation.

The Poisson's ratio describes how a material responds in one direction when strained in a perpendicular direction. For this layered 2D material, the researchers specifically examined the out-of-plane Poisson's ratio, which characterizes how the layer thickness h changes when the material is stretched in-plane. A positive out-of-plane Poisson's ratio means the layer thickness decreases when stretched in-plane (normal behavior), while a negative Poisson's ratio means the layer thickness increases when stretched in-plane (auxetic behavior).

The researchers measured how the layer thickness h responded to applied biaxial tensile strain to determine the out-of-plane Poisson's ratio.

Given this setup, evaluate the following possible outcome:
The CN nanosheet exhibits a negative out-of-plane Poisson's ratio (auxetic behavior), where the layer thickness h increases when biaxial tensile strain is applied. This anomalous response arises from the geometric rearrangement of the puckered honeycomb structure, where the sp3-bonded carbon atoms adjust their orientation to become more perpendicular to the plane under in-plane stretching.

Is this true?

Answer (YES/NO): NO